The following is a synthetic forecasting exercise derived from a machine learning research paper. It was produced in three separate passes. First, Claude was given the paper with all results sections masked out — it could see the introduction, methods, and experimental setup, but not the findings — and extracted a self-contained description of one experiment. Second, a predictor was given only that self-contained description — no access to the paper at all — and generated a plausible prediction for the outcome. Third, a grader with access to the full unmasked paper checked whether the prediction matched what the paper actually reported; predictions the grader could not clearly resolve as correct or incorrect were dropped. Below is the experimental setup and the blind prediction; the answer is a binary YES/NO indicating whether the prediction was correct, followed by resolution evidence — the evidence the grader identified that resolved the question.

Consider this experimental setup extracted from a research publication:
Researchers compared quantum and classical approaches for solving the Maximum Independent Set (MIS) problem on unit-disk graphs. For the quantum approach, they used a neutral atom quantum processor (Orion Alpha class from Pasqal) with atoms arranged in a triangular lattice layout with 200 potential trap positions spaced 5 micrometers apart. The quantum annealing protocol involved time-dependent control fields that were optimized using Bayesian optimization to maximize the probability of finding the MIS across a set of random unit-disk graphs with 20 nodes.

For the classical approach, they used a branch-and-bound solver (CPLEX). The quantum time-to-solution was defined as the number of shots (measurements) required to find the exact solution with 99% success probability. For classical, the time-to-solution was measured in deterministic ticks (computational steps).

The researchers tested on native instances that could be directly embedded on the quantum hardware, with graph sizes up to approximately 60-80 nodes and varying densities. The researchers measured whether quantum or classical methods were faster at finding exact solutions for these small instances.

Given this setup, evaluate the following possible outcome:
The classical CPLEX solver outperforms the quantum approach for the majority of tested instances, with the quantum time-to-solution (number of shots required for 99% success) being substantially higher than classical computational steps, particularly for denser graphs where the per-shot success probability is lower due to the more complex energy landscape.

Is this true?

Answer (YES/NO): YES